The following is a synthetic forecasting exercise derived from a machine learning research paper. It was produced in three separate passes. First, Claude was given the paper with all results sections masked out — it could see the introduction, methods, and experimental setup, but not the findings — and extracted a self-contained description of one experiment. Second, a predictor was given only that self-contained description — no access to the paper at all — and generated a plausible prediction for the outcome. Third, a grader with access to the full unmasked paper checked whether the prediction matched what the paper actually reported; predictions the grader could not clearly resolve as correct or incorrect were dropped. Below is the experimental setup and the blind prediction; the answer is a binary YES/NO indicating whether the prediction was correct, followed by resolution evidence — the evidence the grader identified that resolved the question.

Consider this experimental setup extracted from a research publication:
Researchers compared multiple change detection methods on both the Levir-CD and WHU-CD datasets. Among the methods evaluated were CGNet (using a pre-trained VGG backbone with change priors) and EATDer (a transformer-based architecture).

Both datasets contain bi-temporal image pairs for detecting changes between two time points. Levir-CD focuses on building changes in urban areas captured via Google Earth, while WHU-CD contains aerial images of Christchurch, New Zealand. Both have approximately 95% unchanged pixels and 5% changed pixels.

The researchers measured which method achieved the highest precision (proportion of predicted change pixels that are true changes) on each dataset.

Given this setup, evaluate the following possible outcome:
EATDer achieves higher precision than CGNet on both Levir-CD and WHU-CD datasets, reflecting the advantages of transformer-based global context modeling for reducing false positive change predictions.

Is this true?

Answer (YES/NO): NO